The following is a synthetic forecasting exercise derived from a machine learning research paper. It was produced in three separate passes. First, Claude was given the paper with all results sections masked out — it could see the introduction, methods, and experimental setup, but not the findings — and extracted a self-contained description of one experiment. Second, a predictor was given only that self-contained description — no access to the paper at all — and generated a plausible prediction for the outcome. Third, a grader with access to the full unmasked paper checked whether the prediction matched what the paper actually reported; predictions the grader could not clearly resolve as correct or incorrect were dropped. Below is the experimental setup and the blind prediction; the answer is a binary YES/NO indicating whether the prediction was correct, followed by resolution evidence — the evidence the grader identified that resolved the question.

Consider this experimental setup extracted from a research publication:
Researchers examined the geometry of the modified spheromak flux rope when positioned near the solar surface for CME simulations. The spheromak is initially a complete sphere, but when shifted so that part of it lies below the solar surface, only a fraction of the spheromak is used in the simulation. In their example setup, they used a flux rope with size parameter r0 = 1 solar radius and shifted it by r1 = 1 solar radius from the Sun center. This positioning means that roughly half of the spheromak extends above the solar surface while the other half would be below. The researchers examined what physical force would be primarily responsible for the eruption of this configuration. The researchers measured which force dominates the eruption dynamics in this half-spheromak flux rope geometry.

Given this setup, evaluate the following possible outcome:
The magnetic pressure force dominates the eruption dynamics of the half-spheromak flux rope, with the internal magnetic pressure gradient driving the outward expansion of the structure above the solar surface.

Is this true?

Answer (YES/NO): NO